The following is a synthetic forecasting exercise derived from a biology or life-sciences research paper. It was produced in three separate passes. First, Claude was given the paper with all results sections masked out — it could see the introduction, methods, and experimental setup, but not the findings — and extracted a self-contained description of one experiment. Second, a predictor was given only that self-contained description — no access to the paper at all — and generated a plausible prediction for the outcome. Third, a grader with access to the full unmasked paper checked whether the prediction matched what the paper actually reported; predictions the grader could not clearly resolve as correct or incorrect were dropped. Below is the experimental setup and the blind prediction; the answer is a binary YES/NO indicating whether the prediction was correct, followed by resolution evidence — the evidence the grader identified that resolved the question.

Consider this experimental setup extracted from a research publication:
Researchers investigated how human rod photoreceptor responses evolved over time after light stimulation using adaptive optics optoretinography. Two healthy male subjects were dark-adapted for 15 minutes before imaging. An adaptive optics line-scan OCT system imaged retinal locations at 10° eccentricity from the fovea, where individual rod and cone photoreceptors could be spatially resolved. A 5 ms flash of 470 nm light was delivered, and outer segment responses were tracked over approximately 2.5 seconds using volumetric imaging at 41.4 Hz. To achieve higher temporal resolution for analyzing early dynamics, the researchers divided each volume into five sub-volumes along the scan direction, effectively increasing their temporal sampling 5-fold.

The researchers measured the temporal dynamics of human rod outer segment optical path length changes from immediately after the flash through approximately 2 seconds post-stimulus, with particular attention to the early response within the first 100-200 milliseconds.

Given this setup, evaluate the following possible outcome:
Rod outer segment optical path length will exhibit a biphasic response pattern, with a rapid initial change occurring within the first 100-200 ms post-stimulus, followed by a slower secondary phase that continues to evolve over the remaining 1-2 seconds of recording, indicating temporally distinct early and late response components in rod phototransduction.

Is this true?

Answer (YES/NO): YES